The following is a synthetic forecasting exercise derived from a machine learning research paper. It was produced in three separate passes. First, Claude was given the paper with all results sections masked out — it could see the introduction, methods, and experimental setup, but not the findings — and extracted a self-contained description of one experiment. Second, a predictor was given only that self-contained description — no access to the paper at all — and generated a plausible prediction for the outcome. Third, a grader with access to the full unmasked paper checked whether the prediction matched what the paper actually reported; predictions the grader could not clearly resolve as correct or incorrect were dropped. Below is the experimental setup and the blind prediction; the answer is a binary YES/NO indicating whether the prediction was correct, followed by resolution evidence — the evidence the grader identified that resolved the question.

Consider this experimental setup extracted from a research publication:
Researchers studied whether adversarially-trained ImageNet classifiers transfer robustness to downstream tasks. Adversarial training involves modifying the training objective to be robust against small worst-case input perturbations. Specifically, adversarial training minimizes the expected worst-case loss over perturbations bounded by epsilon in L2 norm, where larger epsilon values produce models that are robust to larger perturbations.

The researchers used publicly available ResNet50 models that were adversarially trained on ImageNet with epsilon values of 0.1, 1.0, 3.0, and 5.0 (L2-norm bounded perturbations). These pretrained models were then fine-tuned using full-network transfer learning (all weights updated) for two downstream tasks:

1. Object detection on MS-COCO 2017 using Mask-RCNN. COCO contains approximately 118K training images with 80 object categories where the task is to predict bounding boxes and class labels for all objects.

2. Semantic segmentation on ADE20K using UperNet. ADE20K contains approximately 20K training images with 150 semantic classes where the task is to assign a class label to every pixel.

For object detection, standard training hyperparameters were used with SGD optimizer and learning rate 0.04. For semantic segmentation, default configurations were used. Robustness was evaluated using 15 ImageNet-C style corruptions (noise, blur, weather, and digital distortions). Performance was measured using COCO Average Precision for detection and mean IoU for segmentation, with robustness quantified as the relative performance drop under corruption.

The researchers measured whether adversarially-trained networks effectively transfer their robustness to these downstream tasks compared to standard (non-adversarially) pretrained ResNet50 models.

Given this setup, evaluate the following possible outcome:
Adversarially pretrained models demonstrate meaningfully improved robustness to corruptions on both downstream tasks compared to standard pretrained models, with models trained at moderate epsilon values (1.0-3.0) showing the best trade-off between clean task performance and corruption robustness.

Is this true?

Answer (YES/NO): NO